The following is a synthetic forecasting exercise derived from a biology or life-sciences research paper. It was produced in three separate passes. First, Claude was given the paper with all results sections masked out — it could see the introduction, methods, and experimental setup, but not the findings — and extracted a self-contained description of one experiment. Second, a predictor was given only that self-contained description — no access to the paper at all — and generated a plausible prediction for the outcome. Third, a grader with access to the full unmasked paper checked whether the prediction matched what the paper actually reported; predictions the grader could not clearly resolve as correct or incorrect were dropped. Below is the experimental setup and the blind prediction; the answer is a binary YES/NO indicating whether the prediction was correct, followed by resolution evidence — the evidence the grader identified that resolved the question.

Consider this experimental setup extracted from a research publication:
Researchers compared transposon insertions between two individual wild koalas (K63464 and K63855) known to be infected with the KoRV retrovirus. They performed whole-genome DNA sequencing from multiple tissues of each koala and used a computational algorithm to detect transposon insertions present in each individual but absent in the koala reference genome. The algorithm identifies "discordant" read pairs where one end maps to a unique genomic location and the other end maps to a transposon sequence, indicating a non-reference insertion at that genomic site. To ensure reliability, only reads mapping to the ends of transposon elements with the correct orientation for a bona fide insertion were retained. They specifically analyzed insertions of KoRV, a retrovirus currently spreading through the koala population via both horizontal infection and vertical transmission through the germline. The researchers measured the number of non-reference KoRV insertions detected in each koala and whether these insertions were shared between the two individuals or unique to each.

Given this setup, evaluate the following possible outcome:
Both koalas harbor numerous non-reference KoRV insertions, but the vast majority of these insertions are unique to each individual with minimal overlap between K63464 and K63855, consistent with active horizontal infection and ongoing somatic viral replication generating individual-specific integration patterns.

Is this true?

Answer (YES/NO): YES